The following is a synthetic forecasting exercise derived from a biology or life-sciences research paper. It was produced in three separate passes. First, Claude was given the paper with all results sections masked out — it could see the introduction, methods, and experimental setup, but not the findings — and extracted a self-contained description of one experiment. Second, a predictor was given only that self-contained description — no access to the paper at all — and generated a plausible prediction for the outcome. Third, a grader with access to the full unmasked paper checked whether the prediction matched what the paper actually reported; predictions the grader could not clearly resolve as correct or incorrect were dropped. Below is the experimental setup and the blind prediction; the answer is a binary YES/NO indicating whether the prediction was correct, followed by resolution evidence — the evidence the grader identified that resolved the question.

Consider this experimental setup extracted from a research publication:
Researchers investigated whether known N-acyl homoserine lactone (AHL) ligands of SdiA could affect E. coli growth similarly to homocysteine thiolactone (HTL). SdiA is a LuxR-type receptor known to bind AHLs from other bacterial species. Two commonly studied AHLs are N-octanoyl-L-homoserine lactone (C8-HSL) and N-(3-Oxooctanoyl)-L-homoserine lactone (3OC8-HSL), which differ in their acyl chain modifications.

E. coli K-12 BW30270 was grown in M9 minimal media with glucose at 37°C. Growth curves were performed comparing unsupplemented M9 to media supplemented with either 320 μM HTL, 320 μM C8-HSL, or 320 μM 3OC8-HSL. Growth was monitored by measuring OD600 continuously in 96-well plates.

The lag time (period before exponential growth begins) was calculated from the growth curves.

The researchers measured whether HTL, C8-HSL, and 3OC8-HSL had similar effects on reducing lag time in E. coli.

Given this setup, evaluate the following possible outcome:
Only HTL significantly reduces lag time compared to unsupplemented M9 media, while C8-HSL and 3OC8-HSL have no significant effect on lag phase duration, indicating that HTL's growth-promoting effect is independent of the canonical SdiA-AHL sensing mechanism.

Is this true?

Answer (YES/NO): YES